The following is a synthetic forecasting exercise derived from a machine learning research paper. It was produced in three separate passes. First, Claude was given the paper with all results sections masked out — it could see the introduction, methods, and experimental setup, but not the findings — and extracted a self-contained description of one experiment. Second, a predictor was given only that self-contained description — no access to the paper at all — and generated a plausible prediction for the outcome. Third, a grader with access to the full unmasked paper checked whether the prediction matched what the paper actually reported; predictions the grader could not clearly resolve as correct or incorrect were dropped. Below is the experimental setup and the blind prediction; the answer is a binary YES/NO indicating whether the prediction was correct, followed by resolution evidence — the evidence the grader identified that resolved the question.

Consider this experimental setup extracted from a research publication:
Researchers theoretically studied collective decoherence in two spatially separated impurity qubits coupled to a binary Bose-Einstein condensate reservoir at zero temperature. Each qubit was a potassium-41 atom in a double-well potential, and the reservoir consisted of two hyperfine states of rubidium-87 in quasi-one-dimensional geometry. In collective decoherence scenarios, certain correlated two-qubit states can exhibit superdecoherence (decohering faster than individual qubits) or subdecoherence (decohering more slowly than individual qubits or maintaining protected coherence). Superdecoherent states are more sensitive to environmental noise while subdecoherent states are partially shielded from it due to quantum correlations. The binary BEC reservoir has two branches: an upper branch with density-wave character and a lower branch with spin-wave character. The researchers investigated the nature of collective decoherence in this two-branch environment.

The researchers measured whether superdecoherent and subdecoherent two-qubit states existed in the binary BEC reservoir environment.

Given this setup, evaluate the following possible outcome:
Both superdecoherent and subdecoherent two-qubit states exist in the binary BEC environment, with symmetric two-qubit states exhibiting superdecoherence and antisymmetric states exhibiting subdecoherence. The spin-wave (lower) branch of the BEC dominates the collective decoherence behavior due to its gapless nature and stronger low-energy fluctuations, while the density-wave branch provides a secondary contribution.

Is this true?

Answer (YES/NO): NO